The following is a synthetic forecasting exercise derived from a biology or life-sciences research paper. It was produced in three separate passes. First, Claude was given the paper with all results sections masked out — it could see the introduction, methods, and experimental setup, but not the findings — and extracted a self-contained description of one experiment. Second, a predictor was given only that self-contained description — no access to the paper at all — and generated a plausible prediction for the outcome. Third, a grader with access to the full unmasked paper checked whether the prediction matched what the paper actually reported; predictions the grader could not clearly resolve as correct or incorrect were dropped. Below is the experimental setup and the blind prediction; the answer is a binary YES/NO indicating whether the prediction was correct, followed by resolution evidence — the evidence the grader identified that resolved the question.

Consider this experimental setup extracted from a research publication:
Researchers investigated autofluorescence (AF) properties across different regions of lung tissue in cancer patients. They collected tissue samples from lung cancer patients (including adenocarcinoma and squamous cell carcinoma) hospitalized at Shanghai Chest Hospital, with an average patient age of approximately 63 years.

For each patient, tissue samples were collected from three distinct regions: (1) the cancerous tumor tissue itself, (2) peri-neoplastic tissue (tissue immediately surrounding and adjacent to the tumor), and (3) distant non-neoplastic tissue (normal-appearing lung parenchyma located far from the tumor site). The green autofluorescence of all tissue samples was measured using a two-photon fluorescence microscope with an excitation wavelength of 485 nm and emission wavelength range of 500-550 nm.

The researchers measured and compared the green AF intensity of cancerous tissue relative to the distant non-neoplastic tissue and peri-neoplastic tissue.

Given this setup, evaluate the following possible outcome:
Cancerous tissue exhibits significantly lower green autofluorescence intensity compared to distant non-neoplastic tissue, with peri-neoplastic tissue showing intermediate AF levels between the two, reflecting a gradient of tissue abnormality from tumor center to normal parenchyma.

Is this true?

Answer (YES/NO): NO